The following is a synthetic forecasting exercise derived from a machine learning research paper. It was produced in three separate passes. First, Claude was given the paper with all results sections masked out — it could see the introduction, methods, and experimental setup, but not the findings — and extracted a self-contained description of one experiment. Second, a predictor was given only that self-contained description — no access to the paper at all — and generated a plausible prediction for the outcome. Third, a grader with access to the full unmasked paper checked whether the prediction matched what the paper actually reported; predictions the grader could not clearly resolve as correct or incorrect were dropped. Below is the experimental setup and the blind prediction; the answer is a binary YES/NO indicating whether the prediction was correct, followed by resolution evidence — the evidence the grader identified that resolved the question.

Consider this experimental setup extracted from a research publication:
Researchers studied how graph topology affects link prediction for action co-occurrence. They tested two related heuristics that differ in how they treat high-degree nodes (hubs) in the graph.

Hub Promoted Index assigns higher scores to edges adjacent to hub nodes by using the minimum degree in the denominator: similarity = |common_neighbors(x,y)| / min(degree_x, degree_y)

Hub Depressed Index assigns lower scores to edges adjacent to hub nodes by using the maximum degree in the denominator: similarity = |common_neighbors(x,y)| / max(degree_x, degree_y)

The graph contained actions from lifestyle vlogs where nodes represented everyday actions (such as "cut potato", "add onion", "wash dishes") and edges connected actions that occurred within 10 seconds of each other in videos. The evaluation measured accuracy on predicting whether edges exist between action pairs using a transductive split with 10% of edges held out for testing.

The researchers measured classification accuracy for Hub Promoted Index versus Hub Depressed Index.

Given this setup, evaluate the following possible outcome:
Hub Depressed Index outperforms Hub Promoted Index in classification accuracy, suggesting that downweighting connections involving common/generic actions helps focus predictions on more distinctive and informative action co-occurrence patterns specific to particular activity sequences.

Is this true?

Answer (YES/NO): NO